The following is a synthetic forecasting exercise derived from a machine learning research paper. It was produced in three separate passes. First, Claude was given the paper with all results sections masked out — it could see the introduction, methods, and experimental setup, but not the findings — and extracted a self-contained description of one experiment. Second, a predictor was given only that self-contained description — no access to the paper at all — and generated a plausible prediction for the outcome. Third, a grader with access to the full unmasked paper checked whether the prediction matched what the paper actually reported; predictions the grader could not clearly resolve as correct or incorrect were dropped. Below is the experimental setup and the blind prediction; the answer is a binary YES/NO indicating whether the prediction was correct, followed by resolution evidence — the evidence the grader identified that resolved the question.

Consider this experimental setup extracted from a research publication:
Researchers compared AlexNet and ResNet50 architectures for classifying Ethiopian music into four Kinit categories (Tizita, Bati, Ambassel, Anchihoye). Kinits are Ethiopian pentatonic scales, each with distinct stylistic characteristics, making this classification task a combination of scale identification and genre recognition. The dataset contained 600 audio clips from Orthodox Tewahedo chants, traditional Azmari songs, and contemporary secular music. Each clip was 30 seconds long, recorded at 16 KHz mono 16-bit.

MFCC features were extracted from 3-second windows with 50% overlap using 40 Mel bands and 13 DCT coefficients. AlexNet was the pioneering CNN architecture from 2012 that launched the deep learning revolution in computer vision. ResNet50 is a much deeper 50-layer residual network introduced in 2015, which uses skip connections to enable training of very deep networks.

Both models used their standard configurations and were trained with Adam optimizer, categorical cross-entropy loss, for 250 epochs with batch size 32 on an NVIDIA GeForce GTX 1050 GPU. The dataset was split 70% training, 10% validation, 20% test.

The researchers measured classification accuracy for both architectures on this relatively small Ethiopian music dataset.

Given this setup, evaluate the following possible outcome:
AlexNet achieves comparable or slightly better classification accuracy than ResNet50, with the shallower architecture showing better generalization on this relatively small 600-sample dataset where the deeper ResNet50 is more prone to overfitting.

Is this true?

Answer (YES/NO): NO